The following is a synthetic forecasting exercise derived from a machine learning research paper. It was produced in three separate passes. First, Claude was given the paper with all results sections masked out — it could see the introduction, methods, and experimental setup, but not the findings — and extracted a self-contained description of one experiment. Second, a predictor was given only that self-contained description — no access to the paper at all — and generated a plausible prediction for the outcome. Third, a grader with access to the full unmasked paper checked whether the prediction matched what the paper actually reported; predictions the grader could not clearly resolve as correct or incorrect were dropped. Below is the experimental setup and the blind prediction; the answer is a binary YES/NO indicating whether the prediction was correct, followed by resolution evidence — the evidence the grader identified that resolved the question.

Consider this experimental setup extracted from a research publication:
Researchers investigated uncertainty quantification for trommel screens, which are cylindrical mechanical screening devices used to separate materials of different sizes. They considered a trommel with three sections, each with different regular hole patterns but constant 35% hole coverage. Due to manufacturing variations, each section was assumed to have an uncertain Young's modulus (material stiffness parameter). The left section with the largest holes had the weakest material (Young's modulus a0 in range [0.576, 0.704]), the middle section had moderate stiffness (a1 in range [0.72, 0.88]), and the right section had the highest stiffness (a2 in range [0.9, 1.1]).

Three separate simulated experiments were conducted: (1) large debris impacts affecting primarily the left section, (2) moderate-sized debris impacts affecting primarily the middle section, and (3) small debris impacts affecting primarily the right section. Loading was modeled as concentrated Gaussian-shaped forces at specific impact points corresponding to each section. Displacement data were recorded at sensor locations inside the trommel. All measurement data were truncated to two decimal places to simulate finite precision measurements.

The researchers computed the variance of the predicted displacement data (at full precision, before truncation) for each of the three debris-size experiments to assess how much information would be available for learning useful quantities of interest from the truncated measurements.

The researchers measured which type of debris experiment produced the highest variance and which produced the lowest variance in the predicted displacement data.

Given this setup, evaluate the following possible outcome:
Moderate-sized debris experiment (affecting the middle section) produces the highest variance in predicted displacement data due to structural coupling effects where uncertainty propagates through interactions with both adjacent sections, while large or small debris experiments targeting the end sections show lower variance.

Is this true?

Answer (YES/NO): YES